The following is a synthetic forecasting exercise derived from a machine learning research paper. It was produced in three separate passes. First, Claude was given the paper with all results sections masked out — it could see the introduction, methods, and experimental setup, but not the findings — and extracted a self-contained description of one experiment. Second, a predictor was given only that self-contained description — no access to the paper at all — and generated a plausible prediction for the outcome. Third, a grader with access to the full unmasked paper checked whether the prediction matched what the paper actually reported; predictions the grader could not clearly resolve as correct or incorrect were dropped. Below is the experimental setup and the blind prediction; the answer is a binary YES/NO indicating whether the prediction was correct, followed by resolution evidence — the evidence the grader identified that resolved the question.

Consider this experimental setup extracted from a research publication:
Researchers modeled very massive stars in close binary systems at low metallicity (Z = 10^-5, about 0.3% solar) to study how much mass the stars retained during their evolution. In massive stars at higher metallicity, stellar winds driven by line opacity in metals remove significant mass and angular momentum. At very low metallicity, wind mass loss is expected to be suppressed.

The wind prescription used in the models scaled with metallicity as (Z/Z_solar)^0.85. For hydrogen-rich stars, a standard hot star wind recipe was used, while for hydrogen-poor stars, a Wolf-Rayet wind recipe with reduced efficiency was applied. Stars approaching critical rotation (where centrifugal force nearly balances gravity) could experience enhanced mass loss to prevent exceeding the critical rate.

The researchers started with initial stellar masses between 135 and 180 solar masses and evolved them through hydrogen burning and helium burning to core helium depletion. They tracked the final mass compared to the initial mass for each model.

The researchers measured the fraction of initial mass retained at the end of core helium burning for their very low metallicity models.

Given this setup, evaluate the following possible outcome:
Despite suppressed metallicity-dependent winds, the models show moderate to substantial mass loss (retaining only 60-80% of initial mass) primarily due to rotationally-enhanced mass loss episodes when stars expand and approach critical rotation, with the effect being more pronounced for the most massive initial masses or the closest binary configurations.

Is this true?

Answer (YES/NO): NO